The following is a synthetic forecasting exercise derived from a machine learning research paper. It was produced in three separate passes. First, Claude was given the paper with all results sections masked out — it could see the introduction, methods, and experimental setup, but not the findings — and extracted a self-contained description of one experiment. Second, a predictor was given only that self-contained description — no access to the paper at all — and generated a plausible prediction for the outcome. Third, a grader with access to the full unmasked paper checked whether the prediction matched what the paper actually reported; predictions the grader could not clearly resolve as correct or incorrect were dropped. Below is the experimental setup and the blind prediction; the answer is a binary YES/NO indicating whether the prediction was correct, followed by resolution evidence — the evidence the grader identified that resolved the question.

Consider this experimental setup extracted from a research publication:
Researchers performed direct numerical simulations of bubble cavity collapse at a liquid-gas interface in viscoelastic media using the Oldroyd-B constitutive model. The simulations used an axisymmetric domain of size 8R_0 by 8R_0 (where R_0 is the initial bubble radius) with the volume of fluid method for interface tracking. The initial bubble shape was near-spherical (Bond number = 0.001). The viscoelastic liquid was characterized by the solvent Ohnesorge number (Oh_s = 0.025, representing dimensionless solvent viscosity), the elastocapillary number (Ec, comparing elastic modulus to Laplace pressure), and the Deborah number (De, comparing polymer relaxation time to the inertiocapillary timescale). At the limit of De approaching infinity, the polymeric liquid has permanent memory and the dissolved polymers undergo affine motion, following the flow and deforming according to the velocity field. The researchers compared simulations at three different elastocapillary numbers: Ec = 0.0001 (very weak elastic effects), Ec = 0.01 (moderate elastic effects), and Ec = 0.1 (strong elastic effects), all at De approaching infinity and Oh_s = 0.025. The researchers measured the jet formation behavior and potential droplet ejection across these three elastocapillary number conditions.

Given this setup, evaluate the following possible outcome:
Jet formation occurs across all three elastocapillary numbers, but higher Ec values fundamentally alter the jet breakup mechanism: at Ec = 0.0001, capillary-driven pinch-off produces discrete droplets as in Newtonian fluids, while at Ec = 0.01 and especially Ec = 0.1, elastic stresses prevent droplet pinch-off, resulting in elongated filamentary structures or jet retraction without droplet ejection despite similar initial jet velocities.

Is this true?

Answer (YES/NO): NO